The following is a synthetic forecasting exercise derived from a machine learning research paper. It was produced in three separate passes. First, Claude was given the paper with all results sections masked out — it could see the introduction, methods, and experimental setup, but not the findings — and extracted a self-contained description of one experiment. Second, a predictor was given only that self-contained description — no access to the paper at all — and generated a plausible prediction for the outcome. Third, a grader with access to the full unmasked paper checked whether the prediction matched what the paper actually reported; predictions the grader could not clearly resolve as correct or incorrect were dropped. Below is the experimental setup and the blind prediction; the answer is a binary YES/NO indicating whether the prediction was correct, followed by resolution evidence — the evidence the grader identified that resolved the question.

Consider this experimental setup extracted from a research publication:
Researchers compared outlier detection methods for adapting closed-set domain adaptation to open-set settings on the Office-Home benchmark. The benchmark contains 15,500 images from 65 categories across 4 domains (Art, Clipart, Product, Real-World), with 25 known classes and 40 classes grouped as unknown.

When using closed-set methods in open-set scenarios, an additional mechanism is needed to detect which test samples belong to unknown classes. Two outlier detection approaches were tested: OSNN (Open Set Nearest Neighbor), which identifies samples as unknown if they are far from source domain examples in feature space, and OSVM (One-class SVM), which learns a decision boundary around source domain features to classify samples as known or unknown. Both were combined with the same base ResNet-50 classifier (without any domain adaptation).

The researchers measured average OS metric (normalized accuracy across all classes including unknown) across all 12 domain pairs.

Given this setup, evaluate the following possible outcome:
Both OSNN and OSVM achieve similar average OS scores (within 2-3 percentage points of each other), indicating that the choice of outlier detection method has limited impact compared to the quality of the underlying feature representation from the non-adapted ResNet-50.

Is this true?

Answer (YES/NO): NO